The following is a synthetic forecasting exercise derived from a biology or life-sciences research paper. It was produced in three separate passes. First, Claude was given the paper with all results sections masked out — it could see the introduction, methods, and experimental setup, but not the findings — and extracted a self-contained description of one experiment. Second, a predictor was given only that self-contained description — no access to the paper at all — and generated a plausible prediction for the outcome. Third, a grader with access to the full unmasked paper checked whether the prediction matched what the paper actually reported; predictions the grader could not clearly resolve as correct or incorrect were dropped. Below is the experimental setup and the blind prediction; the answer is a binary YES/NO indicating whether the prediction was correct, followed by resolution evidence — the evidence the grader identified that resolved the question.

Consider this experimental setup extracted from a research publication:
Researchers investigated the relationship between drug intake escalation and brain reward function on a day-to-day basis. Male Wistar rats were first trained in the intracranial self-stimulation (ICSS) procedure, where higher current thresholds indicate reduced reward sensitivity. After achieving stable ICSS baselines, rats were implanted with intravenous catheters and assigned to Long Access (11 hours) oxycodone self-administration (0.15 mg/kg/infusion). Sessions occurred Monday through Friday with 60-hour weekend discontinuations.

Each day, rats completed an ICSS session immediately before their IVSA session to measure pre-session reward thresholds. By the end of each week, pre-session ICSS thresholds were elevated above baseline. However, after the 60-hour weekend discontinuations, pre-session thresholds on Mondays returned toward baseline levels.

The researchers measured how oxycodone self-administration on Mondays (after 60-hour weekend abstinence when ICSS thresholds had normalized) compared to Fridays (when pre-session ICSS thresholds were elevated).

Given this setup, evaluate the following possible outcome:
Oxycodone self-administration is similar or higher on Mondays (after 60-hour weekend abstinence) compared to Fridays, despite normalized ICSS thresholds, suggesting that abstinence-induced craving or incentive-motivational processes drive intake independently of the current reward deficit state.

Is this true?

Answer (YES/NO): YES